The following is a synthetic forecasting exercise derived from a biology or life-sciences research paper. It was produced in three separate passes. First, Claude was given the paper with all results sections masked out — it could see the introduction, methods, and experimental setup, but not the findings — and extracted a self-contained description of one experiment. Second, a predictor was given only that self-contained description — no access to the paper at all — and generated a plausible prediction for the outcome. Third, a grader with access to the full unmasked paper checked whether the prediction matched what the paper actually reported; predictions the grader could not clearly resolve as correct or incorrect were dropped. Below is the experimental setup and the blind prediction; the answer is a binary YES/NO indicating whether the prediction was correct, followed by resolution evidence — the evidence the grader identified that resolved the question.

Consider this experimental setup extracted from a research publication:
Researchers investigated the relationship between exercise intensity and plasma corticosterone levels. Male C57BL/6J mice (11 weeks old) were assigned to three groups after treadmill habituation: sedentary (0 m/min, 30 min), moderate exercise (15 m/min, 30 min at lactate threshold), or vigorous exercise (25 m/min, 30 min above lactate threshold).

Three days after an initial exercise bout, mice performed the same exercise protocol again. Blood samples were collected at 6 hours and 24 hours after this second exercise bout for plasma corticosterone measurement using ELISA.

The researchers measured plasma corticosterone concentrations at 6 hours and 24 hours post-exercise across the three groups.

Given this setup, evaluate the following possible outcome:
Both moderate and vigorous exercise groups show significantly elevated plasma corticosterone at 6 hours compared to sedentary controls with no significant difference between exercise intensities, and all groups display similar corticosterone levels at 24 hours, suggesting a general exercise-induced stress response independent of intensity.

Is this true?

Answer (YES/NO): NO